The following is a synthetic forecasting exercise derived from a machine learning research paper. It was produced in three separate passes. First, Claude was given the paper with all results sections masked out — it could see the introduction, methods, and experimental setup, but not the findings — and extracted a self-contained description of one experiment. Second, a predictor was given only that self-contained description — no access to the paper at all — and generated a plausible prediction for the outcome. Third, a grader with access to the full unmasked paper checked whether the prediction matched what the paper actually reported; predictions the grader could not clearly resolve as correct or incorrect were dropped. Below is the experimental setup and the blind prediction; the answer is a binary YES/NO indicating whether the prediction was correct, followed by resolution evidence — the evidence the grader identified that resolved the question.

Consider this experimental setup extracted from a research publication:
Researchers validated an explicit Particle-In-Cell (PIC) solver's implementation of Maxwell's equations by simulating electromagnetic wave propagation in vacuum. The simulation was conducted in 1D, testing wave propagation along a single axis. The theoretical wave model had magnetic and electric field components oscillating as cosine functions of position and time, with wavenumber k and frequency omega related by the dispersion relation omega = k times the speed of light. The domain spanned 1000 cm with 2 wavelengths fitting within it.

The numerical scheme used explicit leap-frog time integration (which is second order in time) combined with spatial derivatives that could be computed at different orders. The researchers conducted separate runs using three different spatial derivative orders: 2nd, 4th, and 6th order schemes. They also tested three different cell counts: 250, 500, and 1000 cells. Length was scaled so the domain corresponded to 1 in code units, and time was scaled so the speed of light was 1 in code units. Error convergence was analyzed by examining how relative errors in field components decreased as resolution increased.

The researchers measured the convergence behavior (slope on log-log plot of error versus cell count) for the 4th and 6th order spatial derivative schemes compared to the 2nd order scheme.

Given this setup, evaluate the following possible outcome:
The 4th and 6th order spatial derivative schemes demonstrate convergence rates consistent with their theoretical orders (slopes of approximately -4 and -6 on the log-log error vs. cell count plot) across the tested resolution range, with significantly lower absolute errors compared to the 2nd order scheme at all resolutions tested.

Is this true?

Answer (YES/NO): NO